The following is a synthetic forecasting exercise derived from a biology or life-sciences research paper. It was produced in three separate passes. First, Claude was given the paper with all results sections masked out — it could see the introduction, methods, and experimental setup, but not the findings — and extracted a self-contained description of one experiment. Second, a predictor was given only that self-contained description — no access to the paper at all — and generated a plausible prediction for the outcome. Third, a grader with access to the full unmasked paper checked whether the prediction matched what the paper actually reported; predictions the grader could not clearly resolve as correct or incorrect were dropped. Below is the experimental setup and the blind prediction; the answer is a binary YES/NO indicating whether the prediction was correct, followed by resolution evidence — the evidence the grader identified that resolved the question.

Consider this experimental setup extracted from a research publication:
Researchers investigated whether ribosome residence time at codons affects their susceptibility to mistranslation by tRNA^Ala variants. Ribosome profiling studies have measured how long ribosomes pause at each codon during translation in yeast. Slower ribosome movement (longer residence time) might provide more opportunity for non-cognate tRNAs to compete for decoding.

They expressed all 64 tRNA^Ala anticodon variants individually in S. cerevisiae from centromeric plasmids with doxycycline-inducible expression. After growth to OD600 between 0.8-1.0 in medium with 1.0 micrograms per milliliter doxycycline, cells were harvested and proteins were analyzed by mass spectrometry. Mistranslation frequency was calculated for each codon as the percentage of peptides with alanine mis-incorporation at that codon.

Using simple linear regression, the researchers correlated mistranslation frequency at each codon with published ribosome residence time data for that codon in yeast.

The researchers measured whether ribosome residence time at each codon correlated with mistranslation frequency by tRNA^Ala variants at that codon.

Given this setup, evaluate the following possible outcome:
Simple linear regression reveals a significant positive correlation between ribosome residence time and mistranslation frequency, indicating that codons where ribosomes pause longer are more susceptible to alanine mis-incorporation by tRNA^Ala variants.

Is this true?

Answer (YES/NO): NO